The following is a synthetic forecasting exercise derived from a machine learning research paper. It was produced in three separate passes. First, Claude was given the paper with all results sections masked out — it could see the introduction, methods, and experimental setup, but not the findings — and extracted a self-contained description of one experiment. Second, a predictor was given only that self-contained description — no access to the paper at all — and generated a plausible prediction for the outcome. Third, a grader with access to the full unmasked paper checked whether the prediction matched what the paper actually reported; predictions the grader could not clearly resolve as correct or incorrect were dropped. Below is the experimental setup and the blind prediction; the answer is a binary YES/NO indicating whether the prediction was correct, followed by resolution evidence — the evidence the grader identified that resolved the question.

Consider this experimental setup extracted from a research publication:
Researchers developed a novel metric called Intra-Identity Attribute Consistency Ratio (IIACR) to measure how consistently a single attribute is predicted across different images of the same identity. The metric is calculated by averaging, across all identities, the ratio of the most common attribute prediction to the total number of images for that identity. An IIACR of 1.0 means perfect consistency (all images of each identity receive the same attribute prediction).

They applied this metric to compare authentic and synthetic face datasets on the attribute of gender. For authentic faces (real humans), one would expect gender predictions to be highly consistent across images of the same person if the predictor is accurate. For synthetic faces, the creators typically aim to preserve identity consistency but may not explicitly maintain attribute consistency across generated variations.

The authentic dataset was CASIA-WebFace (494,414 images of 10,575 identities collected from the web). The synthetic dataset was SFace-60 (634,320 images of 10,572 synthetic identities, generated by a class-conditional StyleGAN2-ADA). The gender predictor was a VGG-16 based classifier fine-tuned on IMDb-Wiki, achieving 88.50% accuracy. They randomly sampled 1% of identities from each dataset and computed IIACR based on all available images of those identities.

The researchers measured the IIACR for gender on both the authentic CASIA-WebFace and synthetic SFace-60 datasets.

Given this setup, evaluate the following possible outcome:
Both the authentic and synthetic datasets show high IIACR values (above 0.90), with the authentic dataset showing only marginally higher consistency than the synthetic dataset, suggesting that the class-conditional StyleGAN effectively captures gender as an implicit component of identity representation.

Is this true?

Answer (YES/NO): YES